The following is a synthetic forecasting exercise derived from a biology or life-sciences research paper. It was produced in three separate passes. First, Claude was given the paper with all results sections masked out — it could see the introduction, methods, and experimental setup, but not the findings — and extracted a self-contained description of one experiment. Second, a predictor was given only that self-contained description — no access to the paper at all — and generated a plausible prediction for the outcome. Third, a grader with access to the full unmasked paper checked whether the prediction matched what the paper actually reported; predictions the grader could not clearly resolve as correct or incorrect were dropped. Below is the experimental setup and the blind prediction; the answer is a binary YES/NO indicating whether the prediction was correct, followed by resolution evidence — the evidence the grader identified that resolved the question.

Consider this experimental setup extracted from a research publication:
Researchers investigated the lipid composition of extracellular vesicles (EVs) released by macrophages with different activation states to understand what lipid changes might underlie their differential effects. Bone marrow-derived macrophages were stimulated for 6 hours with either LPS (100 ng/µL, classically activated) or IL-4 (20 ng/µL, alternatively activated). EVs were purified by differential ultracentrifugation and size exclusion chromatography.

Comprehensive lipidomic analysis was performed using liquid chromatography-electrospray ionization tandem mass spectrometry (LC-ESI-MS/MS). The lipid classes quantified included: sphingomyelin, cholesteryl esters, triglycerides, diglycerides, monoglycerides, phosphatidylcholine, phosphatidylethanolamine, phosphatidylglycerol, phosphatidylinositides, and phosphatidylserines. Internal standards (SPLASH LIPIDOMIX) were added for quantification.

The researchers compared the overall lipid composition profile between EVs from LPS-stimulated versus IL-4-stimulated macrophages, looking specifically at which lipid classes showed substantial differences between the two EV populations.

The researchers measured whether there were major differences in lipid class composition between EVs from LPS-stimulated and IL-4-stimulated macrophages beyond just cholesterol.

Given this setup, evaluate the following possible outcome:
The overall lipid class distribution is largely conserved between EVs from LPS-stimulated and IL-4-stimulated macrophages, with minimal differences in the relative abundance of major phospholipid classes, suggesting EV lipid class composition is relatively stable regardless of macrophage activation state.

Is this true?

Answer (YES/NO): YES